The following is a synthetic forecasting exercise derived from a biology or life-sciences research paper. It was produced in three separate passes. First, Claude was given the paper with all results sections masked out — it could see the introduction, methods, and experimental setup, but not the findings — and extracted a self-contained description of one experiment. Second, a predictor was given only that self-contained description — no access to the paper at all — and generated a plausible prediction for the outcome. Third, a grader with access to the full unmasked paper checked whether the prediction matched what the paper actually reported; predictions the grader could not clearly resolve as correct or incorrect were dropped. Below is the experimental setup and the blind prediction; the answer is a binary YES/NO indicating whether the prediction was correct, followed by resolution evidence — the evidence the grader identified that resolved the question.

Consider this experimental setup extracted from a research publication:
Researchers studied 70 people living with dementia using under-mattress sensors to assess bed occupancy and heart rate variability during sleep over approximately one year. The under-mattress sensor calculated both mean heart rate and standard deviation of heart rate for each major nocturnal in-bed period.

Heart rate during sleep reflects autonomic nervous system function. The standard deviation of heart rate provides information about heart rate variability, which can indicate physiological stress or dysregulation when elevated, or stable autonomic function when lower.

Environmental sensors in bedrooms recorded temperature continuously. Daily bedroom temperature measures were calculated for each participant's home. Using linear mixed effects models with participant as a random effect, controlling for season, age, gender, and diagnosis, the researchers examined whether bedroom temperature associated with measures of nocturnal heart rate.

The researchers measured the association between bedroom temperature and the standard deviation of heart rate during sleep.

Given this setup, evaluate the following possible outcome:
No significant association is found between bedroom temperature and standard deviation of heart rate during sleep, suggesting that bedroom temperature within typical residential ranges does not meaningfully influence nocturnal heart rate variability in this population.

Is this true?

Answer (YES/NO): NO